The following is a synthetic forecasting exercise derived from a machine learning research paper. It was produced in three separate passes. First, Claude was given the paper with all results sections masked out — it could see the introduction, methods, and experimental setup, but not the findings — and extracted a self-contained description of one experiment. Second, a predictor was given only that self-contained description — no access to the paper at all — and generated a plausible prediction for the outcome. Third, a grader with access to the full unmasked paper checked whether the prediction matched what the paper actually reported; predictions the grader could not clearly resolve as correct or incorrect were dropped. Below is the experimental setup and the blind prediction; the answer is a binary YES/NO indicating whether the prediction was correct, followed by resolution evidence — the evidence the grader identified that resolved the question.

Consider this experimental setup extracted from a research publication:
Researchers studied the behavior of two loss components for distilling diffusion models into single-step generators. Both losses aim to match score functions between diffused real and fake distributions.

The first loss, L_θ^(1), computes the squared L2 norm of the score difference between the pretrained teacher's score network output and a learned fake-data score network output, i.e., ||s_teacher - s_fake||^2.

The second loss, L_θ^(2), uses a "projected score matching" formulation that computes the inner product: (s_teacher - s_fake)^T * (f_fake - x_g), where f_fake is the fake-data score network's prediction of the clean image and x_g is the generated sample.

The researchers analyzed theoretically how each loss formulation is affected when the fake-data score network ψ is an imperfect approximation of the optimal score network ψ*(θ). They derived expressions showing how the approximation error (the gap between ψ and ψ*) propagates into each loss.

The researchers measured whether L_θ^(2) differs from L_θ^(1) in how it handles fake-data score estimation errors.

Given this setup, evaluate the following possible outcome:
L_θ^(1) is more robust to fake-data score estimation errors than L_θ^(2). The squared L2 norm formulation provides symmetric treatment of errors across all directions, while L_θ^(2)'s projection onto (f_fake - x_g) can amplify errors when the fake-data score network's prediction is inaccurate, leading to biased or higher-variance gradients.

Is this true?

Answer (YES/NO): NO